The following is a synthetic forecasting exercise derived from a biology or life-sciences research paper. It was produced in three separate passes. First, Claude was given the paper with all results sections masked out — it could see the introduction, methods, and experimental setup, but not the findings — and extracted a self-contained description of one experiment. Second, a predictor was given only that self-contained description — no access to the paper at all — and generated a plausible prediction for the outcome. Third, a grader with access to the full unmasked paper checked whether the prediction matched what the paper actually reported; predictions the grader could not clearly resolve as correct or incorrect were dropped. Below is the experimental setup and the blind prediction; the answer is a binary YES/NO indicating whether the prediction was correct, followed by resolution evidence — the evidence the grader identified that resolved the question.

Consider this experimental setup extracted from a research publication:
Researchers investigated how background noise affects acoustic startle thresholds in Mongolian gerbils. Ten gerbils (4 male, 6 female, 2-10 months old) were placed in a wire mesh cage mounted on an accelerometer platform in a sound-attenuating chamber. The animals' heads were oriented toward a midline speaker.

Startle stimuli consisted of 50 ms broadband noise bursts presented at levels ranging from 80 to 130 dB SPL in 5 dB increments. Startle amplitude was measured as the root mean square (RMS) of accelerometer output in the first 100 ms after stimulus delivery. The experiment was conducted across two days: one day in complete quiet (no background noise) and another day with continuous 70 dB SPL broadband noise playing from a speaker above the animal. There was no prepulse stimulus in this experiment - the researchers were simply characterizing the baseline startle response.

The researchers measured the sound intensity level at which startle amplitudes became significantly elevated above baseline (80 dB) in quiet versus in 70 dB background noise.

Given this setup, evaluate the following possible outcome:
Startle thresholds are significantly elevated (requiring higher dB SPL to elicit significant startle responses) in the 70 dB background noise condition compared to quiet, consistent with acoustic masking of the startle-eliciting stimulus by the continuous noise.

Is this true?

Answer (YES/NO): YES